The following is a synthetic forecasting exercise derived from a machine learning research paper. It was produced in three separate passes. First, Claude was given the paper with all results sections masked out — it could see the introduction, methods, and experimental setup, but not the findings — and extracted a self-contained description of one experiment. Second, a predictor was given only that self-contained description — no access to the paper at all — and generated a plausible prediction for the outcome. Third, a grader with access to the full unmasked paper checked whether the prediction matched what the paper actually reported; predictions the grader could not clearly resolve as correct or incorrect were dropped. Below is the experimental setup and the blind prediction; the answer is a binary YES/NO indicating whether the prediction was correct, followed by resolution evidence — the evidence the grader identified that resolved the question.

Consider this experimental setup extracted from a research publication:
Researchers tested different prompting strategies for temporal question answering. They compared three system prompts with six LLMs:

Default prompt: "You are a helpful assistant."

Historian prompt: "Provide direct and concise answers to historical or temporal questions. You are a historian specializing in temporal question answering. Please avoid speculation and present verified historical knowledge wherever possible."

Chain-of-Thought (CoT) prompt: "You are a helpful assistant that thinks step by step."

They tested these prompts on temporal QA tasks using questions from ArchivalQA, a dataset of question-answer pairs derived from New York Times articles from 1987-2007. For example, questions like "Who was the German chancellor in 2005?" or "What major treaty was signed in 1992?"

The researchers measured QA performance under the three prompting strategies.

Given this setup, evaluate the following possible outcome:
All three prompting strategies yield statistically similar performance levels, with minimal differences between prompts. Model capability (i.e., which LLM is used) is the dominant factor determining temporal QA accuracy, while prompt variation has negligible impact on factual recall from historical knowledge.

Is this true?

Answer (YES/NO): NO